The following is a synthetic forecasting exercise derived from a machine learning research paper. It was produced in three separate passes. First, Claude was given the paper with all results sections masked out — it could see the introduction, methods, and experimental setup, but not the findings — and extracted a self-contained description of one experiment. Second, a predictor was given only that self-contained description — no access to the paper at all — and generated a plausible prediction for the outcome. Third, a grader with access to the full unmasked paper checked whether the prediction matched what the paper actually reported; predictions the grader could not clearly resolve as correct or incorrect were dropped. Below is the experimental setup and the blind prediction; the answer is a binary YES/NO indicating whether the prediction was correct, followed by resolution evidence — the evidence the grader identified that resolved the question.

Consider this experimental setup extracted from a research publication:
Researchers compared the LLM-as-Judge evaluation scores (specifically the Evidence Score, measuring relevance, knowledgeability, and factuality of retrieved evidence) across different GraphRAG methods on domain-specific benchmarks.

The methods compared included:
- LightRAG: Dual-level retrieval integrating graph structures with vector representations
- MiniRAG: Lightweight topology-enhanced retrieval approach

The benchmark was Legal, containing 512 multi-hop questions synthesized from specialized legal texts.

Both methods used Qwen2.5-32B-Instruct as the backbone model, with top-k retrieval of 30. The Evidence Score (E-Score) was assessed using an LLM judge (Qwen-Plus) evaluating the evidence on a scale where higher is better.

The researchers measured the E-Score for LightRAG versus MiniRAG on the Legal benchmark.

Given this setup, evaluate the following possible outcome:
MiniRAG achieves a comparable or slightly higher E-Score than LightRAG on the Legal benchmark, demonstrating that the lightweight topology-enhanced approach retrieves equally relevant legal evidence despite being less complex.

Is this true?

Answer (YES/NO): NO